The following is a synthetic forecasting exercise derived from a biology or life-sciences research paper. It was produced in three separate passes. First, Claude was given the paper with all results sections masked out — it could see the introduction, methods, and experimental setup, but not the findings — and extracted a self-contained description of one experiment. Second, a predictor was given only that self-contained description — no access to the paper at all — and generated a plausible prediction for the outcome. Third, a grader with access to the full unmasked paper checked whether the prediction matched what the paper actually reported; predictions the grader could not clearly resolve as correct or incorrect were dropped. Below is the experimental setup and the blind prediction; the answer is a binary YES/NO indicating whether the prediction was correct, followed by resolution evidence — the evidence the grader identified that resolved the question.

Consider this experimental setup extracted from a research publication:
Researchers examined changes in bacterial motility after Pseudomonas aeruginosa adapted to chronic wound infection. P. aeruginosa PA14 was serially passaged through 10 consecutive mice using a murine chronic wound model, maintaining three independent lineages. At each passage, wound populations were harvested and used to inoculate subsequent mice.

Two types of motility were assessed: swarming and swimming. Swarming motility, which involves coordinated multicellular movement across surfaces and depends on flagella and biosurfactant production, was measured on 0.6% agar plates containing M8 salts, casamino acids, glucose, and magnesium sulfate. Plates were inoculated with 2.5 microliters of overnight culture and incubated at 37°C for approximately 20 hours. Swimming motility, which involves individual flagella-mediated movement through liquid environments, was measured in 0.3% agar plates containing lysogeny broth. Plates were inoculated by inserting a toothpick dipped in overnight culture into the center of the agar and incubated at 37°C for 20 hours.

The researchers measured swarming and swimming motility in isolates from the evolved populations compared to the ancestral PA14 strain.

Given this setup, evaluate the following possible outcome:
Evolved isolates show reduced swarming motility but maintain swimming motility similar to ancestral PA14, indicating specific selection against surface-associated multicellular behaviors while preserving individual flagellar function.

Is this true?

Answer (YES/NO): NO